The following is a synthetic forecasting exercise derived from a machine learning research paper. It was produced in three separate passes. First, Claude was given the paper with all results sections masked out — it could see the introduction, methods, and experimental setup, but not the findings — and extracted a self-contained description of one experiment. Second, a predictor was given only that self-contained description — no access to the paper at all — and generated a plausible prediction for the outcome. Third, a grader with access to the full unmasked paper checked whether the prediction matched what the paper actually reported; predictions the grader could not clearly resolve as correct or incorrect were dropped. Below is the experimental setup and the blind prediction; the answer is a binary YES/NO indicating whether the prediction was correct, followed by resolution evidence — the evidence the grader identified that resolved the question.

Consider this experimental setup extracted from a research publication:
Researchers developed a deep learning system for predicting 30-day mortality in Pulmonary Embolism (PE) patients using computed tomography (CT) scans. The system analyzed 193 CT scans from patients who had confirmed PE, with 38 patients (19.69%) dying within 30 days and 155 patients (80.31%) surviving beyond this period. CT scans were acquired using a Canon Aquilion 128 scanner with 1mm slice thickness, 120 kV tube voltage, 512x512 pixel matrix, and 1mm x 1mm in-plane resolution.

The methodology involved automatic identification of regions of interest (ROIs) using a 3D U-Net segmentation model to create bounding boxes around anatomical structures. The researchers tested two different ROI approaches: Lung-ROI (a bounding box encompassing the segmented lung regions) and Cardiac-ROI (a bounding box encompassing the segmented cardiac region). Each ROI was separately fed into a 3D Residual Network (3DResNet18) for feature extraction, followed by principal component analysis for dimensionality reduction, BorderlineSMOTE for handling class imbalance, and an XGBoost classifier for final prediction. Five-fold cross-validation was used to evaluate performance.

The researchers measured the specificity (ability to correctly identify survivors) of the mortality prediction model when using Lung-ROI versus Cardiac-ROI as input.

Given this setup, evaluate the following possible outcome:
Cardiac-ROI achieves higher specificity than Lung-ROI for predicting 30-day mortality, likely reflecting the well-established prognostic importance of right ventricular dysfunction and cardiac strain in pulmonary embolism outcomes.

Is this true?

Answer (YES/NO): NO